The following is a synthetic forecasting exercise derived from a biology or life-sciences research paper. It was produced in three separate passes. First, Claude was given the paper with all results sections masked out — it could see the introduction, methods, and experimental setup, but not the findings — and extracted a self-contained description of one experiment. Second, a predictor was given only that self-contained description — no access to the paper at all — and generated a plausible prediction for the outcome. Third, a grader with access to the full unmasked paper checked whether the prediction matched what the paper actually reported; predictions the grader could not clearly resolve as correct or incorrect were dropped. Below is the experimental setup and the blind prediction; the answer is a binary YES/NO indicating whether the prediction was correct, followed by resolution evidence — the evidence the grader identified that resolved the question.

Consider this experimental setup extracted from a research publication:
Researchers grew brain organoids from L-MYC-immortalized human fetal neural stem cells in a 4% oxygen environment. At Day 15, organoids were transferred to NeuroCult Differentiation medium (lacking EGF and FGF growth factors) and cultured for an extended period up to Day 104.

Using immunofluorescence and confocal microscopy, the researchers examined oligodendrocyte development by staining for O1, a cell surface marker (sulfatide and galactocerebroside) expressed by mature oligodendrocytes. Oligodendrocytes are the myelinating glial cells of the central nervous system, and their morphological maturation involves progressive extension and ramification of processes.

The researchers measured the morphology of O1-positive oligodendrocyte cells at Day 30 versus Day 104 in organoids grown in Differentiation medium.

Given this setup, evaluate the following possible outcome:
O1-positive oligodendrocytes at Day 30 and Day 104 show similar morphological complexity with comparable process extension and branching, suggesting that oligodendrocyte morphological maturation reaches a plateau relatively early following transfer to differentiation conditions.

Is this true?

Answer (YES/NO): NO